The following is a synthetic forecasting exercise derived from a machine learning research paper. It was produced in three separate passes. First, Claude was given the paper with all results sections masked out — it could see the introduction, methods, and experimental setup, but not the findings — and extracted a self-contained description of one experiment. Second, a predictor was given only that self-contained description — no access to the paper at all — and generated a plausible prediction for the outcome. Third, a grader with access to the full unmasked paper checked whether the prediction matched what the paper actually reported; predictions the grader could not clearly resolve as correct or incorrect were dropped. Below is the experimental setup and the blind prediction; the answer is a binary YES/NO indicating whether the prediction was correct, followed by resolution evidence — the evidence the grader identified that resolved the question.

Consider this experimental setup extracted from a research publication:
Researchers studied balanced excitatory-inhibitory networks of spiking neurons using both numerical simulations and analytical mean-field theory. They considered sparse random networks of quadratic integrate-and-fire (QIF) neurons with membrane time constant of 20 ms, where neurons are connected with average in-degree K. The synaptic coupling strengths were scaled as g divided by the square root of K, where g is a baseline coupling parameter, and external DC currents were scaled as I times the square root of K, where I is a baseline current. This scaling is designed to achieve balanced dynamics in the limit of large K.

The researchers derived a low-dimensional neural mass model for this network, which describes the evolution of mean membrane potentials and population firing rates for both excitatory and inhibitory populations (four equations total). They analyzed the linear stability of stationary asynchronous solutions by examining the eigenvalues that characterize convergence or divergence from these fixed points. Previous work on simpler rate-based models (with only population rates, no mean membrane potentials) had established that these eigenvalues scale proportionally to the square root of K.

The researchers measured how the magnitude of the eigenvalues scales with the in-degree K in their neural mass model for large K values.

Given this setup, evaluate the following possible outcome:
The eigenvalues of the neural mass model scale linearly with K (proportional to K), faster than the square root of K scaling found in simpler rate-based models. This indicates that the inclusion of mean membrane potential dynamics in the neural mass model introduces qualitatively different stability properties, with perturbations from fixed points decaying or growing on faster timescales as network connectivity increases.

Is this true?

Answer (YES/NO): NO